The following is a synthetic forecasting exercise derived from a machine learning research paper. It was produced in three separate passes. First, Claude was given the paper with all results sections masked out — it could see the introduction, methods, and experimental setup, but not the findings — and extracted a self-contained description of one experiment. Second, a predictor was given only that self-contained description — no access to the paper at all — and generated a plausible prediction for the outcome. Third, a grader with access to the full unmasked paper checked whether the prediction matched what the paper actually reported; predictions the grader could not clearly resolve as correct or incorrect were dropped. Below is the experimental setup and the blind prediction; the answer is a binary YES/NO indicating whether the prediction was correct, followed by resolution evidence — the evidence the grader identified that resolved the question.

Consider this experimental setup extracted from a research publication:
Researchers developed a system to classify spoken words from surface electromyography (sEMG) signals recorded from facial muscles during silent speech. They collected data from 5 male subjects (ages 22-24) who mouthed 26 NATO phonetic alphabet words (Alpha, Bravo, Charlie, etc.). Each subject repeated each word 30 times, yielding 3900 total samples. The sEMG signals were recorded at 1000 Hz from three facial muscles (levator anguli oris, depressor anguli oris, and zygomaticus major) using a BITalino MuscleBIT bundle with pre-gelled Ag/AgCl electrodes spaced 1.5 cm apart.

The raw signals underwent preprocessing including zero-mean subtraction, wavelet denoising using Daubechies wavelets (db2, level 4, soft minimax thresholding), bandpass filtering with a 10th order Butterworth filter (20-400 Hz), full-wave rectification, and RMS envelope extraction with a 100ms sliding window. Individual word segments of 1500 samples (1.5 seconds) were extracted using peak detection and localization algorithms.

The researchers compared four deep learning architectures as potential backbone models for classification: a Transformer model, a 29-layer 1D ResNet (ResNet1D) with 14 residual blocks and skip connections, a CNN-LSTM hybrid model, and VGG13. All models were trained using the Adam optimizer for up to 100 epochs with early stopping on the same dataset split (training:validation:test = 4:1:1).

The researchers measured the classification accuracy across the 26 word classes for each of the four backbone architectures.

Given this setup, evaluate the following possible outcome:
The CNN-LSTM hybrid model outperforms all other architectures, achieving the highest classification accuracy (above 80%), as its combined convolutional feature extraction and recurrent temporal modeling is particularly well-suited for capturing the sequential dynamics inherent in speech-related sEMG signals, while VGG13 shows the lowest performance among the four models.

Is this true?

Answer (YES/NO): NO